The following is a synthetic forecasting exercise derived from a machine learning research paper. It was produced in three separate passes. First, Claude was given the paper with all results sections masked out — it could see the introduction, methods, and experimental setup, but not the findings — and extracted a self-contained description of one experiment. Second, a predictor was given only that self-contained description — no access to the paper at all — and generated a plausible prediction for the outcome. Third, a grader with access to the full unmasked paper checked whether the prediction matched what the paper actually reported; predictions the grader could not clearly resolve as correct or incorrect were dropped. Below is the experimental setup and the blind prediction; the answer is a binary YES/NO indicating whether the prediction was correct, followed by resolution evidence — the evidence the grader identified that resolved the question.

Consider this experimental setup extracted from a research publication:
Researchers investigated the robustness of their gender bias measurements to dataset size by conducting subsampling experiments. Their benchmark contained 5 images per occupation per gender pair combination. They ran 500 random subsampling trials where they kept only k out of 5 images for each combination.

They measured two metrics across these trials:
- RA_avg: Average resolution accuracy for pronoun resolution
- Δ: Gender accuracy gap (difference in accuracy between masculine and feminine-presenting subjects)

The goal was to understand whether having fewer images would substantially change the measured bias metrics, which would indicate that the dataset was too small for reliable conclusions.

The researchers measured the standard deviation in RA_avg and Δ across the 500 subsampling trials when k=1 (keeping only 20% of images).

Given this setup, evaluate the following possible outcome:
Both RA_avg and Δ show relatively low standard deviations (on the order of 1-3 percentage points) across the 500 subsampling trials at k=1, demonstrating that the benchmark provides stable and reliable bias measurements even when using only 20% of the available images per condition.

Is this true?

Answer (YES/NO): YES